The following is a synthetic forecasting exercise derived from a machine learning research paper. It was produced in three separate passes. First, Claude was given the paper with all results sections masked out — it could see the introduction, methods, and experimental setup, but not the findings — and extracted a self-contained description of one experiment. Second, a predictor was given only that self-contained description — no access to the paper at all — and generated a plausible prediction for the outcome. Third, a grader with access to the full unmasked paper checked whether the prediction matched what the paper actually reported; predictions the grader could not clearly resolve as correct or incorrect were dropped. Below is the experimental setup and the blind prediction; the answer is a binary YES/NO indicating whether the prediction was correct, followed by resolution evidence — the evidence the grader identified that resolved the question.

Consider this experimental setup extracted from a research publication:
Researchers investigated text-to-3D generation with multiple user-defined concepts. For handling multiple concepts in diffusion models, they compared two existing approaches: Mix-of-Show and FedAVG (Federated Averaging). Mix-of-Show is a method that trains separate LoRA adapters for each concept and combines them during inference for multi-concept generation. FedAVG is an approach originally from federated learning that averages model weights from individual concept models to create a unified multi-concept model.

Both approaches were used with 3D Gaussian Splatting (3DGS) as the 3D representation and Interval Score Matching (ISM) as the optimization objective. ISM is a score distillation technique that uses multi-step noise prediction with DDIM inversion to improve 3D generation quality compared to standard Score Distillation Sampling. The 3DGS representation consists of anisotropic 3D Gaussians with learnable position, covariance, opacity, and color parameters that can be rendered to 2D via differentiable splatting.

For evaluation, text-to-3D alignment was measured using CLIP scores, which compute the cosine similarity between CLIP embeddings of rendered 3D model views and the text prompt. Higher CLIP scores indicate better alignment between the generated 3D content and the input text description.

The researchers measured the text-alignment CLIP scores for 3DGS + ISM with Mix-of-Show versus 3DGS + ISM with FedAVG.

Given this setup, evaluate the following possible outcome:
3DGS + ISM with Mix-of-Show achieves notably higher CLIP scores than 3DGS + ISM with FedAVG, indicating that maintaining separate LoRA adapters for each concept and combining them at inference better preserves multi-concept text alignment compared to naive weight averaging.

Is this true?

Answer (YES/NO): NO